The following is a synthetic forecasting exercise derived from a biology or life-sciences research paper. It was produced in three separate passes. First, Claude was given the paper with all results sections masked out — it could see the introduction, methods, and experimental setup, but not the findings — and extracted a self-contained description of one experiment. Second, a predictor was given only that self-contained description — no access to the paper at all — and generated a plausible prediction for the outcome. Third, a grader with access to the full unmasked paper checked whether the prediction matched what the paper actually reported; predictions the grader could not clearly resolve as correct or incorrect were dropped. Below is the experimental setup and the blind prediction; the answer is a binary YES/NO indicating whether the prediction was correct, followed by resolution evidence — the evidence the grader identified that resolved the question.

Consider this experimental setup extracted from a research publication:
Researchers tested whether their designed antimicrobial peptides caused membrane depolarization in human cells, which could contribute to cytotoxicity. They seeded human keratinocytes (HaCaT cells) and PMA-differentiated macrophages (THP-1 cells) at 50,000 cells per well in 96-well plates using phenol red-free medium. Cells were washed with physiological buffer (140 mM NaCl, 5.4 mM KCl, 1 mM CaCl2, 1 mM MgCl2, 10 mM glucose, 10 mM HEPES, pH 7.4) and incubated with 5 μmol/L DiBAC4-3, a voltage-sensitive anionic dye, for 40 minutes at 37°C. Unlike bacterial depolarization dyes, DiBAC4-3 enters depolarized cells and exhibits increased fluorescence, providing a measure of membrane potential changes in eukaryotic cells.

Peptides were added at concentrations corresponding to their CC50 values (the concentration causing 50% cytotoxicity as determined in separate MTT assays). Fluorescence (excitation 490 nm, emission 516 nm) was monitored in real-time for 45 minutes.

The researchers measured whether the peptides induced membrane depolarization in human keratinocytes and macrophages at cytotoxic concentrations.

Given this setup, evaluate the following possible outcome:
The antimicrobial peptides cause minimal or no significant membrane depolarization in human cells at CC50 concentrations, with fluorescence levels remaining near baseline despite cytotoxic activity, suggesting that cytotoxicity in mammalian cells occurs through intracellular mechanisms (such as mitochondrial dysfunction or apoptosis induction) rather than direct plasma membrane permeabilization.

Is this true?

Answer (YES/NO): NO